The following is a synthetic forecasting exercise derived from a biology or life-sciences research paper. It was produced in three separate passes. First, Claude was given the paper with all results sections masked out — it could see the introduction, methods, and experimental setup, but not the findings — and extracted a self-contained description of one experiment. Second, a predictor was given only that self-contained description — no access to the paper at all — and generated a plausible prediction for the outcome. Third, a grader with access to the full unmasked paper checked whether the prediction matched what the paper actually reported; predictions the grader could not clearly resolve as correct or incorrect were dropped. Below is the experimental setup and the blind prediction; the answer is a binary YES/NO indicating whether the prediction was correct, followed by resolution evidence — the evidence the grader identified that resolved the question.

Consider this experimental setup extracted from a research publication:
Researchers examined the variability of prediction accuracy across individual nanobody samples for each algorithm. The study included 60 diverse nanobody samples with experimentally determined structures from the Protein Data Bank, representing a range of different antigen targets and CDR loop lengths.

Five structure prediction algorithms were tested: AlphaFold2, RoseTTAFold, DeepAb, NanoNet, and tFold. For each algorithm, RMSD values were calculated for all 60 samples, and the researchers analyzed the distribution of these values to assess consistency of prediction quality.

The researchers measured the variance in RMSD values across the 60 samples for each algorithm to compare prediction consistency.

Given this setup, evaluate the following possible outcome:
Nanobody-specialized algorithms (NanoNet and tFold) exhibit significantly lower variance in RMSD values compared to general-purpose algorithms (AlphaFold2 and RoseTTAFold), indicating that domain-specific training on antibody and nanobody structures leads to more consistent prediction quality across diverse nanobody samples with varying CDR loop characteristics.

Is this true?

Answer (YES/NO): NO